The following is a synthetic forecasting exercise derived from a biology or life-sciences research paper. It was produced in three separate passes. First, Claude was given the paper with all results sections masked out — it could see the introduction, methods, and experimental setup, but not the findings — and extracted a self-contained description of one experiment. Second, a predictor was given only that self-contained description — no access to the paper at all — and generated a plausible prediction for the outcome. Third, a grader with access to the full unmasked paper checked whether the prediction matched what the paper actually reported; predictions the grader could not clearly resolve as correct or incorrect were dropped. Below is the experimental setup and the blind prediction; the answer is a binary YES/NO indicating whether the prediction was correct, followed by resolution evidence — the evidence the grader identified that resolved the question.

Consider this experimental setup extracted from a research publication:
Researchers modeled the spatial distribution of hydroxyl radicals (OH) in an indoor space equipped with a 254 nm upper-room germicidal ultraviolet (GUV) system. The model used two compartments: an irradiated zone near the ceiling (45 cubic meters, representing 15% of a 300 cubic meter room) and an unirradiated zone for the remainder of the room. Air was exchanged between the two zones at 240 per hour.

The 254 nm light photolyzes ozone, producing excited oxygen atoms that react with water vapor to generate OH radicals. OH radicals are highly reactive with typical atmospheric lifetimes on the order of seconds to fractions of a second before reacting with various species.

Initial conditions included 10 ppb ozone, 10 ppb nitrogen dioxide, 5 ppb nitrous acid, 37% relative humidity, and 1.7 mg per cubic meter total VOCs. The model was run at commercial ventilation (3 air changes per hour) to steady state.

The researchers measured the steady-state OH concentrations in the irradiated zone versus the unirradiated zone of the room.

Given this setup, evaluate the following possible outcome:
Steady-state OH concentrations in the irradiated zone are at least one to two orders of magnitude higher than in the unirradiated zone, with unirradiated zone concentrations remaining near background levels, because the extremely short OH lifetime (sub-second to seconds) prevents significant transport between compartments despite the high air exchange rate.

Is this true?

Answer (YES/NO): NO